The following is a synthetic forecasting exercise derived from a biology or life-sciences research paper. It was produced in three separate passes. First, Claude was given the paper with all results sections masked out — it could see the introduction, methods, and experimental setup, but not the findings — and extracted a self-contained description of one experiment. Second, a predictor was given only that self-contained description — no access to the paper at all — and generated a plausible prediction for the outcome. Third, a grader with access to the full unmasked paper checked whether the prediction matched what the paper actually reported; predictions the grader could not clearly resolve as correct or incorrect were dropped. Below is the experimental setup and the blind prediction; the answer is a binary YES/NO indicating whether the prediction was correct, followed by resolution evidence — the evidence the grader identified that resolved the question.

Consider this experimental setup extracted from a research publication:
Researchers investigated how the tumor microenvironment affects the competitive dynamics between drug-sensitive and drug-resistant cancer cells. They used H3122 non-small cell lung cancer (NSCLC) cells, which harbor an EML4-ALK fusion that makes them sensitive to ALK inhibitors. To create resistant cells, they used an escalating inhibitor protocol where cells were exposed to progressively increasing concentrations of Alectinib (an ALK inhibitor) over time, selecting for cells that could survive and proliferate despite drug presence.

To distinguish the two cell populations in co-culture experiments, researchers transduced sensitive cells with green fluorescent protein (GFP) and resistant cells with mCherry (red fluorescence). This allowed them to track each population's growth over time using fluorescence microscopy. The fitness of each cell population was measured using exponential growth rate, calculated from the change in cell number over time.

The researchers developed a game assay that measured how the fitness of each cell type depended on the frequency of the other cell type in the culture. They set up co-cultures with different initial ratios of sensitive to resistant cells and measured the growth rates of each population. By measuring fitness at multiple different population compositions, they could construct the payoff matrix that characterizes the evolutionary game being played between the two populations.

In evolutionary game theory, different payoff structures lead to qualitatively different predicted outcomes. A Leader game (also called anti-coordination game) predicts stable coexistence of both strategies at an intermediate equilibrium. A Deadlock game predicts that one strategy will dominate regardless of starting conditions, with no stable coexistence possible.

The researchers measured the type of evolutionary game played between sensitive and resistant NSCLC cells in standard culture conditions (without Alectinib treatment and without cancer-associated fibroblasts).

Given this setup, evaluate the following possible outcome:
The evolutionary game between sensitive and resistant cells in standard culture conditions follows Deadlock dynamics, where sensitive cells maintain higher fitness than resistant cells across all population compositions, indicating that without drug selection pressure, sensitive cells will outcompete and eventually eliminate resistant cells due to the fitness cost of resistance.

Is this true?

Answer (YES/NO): NO